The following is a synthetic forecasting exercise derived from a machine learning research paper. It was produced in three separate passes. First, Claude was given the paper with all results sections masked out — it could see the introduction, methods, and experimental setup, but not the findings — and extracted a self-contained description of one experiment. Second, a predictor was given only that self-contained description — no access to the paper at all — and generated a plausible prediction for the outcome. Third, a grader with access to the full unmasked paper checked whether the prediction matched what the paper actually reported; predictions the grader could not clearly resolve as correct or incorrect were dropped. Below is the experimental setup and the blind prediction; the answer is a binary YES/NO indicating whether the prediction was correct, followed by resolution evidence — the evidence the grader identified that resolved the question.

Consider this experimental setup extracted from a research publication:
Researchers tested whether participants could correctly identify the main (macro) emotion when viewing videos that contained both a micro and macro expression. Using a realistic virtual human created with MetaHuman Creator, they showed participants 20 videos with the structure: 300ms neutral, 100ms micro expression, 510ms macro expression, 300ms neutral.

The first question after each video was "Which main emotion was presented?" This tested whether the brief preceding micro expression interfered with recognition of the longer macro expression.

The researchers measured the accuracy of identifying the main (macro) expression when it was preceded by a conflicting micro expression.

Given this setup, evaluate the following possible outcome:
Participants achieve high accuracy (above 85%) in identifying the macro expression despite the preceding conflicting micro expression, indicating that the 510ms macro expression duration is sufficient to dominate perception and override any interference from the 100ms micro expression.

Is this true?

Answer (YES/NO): NO